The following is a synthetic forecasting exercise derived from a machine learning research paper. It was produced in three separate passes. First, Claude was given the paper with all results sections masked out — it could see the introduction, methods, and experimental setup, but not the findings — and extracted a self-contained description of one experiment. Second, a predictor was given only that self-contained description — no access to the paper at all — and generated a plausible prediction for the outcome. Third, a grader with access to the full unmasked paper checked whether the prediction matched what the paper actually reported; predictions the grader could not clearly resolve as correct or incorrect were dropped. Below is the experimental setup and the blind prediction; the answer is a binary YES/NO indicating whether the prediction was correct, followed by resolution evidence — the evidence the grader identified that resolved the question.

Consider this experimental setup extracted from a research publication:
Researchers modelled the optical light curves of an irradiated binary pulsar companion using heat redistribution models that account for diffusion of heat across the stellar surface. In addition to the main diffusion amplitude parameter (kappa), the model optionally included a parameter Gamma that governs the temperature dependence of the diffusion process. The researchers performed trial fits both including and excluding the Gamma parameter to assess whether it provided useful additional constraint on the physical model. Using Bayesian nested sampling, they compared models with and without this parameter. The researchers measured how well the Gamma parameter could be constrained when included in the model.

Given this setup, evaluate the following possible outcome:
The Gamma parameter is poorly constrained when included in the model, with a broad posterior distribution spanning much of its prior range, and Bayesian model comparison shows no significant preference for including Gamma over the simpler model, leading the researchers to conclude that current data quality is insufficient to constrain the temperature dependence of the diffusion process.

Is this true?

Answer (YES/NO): YES